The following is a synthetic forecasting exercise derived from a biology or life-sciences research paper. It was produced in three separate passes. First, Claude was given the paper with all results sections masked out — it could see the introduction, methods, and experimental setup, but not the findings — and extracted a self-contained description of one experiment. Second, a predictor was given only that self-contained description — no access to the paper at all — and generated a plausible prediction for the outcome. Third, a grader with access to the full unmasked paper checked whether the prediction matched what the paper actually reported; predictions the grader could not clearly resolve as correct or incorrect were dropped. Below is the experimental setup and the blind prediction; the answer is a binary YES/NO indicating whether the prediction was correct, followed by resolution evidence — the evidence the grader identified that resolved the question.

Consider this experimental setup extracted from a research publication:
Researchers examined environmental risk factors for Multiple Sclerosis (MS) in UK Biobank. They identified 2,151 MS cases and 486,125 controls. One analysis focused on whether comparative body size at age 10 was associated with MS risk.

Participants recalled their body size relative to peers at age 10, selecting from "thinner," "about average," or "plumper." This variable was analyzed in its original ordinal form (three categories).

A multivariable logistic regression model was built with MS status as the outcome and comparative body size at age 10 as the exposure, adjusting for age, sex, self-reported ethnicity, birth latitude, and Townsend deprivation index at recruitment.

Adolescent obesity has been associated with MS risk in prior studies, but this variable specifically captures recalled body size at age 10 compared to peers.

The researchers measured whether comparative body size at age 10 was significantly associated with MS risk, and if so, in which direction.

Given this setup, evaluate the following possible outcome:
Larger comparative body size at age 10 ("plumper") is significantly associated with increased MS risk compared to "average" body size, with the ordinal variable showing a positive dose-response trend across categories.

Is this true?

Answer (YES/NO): YES